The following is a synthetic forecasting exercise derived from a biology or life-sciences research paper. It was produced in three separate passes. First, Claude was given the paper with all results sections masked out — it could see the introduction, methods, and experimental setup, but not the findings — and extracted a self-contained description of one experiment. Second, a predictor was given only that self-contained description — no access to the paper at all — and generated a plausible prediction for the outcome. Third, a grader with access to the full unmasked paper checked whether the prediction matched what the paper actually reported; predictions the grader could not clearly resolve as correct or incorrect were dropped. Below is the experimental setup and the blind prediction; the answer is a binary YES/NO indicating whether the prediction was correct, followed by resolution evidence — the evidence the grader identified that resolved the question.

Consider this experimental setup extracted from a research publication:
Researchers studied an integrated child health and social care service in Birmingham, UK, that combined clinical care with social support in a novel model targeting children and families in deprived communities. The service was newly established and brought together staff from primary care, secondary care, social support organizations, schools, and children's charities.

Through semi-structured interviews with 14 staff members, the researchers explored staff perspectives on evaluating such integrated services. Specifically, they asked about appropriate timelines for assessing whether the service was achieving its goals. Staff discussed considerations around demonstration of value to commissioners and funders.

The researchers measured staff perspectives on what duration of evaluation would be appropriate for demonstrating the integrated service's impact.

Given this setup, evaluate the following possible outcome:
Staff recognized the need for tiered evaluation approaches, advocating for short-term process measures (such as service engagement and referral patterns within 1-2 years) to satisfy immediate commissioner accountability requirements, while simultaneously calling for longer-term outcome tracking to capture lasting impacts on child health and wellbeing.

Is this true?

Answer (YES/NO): NO